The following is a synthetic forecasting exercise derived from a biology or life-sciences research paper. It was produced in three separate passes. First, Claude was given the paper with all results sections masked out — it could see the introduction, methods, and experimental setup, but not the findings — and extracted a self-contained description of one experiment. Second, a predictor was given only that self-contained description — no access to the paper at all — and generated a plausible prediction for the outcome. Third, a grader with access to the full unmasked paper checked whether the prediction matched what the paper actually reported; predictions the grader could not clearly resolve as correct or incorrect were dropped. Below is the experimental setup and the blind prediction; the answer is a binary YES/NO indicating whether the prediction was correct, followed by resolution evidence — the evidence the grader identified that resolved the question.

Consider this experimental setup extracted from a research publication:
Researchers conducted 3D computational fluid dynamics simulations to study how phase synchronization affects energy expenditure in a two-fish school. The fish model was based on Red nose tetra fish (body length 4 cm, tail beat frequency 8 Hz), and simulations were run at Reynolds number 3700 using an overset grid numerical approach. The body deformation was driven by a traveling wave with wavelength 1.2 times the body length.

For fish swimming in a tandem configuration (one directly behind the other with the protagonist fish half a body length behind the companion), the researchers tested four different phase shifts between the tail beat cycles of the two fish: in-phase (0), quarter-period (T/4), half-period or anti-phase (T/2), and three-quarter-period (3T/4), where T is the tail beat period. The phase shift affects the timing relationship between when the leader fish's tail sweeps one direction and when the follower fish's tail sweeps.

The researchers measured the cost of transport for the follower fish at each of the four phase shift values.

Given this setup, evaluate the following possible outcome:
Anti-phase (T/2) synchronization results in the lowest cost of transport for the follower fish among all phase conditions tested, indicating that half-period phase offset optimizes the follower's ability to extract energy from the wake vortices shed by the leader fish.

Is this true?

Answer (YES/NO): NO